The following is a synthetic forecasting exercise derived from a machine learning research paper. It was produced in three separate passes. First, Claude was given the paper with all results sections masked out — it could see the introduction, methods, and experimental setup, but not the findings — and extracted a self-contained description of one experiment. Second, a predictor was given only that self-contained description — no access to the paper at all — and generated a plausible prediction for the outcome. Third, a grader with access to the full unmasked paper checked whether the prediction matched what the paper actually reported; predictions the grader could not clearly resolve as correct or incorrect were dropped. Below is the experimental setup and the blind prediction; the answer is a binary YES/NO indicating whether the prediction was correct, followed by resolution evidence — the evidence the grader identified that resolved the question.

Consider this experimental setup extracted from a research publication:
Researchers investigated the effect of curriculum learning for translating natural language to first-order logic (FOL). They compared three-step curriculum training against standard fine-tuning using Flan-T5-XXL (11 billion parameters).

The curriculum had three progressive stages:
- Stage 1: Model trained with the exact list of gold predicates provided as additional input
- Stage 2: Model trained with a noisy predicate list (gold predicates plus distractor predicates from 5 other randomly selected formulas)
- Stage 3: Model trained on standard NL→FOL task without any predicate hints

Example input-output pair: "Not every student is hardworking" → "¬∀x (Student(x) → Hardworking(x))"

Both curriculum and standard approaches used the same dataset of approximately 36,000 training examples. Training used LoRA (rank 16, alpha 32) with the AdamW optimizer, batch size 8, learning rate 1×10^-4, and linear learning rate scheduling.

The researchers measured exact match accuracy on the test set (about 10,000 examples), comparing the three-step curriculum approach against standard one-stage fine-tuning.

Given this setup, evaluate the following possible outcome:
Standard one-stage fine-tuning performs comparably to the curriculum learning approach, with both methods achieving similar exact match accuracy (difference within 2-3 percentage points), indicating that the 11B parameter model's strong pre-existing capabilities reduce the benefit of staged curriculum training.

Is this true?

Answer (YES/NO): YES